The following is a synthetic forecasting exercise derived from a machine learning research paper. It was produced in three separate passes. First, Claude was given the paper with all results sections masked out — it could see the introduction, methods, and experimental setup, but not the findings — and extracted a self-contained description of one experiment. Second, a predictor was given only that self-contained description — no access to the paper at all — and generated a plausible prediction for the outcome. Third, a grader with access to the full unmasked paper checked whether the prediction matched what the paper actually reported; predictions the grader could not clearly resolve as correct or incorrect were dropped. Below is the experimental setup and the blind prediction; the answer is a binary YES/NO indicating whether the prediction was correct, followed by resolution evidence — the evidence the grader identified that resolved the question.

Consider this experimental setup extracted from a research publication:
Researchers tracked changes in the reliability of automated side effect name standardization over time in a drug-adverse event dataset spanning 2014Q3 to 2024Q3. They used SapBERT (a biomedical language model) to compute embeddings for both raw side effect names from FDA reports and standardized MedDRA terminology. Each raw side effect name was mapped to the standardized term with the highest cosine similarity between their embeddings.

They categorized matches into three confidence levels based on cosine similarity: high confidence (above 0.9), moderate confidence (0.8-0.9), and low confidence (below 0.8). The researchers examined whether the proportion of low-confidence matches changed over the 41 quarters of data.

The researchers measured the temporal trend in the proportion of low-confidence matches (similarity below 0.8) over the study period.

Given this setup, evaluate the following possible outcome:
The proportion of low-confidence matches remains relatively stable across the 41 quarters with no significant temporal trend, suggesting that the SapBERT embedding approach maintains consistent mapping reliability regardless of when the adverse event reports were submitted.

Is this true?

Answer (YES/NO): NO